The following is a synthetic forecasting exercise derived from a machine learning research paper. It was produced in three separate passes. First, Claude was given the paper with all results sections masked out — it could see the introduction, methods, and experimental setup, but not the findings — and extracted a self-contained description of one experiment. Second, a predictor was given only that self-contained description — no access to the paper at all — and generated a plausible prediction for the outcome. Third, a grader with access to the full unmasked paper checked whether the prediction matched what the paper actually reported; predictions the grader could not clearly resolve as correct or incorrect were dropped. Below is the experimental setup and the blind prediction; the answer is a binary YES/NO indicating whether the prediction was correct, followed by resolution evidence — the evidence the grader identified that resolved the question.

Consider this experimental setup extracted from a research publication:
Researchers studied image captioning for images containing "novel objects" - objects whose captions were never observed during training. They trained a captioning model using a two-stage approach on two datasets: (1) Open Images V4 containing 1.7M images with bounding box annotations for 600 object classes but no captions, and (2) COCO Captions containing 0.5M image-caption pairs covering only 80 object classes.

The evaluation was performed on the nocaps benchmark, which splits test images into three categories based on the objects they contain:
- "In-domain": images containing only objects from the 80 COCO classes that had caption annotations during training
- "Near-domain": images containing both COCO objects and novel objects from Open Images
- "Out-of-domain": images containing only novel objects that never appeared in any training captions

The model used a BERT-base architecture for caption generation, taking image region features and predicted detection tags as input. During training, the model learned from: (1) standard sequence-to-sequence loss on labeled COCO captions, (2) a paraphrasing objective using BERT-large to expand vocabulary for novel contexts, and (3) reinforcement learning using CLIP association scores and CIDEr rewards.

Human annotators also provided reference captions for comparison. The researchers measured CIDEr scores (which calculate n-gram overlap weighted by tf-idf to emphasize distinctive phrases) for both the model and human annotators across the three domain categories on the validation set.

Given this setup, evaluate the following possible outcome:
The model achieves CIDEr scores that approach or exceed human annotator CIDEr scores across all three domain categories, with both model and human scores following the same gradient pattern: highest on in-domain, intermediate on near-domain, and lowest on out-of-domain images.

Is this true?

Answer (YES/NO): NO